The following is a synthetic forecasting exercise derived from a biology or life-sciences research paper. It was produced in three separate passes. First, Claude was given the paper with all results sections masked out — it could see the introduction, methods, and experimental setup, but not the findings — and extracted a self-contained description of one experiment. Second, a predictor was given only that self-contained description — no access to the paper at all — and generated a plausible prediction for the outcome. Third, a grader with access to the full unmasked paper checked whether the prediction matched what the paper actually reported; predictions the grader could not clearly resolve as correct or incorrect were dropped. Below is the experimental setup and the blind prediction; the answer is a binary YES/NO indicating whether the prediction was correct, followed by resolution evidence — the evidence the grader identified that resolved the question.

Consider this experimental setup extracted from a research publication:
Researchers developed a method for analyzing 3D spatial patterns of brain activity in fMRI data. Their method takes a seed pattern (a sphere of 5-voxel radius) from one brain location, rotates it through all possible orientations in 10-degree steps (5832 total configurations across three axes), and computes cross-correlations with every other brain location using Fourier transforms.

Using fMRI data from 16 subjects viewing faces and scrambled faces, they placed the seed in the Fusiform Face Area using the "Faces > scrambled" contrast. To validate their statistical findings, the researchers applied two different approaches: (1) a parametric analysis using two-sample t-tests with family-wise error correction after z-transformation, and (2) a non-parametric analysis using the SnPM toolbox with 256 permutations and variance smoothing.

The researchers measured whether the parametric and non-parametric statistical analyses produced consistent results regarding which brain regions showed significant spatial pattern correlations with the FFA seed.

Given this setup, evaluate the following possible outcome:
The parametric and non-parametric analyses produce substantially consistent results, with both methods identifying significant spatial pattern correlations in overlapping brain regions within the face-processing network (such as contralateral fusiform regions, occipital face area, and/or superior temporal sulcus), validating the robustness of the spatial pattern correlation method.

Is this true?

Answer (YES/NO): YES